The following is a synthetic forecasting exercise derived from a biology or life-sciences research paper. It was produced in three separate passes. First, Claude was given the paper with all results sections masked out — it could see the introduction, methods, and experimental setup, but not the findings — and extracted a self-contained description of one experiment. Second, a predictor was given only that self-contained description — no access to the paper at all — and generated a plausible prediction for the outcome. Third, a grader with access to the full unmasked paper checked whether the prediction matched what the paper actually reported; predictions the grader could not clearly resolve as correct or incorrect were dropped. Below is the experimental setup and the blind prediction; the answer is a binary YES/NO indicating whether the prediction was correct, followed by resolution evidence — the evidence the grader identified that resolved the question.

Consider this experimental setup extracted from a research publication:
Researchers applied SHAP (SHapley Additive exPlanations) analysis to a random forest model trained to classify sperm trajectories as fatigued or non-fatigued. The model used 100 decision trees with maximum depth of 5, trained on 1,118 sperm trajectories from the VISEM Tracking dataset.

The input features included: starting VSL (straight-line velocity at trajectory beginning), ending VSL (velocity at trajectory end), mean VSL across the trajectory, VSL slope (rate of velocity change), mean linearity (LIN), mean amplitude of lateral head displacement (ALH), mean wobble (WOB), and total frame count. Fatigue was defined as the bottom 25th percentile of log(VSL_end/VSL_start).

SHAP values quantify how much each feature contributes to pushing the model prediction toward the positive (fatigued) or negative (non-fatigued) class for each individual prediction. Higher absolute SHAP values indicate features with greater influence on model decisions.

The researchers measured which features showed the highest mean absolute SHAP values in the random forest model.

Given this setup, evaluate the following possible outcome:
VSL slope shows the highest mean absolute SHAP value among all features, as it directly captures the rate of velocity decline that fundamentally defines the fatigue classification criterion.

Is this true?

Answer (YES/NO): YES